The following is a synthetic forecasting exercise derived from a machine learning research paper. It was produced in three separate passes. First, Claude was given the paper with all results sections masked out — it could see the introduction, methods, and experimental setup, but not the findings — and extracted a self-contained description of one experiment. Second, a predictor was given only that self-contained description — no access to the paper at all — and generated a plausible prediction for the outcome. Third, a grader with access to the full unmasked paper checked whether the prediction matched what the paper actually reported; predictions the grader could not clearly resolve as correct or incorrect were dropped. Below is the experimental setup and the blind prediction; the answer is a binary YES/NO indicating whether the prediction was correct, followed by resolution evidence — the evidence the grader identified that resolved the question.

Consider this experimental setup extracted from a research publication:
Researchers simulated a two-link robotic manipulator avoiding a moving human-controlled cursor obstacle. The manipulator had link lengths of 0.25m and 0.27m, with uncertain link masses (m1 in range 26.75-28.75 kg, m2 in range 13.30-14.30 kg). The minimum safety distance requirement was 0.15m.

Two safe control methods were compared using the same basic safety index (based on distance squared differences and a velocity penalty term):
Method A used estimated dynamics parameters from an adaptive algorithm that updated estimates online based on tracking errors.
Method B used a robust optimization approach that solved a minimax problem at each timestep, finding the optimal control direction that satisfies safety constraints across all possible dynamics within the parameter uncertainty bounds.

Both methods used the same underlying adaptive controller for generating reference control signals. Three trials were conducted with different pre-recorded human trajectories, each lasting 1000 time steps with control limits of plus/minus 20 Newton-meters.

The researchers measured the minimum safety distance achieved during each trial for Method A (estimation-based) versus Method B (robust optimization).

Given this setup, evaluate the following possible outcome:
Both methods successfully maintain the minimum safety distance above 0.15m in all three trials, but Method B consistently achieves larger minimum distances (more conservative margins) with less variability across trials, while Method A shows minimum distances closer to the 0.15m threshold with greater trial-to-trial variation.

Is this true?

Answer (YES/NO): NO